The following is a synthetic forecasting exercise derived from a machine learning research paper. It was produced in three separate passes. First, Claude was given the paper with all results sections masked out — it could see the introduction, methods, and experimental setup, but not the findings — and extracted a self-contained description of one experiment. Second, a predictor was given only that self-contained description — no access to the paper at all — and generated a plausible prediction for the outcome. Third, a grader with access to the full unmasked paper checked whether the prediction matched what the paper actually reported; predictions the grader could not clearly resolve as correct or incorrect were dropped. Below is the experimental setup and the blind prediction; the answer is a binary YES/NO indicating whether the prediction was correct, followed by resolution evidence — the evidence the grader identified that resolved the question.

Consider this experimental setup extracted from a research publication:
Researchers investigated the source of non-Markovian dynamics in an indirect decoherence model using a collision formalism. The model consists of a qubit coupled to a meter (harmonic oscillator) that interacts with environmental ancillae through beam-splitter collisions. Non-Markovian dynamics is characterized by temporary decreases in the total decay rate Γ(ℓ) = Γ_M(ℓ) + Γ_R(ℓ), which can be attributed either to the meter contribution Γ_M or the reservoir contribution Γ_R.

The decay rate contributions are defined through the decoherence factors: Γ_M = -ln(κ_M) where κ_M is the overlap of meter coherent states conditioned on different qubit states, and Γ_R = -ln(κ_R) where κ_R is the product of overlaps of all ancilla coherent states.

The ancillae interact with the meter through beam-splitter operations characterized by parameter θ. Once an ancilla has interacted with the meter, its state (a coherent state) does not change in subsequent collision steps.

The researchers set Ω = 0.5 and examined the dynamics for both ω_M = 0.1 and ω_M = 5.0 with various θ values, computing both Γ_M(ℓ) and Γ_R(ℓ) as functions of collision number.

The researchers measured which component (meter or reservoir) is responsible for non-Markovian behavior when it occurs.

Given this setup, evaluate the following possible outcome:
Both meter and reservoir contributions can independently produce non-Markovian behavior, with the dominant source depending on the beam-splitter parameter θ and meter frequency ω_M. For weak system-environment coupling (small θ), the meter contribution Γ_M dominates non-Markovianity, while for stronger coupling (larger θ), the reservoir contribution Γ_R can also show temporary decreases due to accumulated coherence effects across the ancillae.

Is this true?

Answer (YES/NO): NO